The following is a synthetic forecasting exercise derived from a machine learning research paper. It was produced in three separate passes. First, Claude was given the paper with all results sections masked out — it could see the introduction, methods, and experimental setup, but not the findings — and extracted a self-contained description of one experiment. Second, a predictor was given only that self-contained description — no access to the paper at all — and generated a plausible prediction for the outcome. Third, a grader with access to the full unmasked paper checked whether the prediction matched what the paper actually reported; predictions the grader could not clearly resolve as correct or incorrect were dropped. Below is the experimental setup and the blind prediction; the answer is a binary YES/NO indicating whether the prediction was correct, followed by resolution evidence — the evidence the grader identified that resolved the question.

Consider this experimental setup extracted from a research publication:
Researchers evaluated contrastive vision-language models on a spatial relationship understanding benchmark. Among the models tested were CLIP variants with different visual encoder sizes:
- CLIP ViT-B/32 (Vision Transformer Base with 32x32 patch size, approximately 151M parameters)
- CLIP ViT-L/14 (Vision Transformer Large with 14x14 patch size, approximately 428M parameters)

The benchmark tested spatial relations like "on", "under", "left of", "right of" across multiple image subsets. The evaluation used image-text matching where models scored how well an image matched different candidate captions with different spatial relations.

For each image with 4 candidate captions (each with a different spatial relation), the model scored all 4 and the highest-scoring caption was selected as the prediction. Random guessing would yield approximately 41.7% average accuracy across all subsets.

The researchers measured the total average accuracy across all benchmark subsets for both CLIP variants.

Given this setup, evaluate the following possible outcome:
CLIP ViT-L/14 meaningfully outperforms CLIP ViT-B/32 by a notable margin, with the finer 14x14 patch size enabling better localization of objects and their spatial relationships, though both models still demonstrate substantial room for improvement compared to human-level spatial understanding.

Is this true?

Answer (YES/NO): NO